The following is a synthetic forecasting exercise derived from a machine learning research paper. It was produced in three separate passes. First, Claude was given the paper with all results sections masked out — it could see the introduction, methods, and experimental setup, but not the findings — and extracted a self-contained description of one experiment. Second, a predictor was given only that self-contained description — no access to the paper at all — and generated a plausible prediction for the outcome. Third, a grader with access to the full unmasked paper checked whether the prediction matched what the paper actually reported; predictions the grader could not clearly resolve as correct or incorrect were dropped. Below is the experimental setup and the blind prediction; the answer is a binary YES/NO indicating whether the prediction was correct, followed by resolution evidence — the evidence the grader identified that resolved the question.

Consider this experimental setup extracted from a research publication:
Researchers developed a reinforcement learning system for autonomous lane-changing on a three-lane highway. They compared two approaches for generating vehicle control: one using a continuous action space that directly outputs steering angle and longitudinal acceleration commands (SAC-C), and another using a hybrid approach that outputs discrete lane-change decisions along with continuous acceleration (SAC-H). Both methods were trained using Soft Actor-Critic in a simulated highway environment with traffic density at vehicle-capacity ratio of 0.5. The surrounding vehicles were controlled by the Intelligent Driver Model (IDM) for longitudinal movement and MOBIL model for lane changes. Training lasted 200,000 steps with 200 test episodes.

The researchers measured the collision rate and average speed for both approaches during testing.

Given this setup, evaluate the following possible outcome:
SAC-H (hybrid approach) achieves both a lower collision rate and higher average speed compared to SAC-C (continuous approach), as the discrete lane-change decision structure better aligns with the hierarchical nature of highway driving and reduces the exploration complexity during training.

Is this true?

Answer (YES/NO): NO